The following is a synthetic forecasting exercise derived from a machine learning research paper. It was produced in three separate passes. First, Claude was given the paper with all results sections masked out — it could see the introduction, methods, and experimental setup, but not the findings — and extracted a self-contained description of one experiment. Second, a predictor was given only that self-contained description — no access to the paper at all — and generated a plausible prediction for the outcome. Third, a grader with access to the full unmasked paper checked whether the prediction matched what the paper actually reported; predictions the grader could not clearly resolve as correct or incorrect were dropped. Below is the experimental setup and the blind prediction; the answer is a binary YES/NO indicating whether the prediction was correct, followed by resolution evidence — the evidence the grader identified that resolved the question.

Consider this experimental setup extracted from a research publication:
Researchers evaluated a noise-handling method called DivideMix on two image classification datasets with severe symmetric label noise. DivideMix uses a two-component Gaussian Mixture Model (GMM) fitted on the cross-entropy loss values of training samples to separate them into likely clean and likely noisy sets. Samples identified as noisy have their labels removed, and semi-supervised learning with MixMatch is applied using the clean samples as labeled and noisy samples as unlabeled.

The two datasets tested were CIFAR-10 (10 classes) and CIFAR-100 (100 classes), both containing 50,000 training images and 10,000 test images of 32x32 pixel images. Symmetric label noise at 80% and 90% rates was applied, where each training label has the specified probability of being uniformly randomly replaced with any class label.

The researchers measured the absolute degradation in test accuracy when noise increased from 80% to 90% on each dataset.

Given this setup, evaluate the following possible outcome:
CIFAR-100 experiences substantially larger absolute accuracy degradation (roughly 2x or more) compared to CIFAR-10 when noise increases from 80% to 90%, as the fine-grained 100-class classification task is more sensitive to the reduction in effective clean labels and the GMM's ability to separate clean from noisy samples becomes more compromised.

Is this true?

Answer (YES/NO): NO